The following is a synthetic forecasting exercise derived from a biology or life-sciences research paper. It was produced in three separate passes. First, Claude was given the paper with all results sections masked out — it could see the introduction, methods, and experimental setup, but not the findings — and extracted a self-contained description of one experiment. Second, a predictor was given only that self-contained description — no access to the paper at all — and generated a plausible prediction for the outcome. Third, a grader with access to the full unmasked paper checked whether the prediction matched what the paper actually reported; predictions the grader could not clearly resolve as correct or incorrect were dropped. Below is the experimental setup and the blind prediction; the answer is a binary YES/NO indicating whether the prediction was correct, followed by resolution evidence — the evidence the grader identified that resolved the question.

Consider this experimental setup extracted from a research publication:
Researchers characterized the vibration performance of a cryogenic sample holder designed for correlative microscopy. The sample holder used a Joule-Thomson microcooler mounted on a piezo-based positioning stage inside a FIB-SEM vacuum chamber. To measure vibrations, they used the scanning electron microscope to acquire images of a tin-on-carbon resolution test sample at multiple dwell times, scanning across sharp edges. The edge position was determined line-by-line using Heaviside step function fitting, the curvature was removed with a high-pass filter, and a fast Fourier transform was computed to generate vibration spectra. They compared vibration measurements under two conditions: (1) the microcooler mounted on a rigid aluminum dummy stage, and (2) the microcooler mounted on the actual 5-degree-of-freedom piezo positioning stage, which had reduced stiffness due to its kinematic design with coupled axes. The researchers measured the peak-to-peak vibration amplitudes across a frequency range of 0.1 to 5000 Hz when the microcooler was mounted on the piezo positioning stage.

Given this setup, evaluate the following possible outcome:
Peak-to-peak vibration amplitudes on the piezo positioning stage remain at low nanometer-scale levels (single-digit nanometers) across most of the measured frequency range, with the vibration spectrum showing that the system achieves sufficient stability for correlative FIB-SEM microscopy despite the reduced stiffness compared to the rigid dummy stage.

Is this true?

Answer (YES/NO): YES